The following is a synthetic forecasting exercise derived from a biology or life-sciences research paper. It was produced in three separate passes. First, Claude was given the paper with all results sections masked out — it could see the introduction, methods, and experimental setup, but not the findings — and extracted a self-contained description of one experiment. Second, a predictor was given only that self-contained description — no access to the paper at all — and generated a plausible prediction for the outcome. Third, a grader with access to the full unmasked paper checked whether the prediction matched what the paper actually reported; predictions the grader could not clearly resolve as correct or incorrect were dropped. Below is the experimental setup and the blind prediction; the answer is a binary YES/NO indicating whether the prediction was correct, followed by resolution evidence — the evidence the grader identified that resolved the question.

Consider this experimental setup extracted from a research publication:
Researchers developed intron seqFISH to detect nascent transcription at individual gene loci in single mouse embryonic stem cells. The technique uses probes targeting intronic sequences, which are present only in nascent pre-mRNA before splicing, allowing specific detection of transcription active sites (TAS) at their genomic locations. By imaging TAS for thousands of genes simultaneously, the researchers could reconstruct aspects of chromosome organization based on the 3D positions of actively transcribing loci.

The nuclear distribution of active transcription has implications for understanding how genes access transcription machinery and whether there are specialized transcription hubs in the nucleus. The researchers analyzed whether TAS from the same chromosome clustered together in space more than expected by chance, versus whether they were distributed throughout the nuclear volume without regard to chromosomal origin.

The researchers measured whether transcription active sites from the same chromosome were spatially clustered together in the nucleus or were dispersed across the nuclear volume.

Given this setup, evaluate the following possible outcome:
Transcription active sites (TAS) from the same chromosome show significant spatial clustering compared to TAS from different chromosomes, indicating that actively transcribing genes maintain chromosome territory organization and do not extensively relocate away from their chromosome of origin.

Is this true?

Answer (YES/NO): YES